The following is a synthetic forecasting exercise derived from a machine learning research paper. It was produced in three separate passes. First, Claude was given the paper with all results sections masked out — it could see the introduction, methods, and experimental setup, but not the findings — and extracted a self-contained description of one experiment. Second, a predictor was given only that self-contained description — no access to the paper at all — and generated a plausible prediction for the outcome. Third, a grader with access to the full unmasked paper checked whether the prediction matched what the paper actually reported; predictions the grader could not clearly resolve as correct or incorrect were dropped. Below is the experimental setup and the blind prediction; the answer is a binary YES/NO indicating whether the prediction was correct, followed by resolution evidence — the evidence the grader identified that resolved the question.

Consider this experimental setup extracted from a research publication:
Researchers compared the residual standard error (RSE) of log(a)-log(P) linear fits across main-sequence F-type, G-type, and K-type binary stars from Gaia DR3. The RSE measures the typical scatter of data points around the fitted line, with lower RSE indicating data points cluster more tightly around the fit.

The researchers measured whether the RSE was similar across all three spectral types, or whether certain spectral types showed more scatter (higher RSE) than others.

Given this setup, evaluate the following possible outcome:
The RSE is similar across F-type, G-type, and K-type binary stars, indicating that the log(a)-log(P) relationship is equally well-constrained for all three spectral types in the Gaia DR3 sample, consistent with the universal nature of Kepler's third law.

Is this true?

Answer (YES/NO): NO